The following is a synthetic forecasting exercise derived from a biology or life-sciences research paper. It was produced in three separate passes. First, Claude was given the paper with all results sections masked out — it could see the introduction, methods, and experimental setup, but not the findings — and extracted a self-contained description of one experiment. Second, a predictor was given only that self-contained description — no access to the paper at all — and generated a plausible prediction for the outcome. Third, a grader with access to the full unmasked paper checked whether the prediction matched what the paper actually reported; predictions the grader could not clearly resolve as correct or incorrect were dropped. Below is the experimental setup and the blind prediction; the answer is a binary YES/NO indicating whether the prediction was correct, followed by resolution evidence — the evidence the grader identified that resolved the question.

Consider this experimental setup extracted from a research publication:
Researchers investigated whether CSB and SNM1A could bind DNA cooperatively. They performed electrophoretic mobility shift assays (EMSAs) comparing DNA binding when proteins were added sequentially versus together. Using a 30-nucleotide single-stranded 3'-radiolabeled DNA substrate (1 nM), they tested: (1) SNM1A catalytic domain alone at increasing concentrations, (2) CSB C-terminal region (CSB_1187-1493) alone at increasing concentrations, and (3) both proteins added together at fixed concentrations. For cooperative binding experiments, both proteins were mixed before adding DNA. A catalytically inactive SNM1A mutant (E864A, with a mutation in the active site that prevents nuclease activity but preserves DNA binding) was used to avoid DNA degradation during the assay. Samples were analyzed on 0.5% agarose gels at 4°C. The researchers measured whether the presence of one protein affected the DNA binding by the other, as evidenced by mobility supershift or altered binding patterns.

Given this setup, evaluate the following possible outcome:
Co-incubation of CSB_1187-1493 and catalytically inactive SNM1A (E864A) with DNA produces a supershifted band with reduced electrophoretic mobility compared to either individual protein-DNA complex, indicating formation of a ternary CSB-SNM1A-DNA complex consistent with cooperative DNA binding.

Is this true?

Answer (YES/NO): NO